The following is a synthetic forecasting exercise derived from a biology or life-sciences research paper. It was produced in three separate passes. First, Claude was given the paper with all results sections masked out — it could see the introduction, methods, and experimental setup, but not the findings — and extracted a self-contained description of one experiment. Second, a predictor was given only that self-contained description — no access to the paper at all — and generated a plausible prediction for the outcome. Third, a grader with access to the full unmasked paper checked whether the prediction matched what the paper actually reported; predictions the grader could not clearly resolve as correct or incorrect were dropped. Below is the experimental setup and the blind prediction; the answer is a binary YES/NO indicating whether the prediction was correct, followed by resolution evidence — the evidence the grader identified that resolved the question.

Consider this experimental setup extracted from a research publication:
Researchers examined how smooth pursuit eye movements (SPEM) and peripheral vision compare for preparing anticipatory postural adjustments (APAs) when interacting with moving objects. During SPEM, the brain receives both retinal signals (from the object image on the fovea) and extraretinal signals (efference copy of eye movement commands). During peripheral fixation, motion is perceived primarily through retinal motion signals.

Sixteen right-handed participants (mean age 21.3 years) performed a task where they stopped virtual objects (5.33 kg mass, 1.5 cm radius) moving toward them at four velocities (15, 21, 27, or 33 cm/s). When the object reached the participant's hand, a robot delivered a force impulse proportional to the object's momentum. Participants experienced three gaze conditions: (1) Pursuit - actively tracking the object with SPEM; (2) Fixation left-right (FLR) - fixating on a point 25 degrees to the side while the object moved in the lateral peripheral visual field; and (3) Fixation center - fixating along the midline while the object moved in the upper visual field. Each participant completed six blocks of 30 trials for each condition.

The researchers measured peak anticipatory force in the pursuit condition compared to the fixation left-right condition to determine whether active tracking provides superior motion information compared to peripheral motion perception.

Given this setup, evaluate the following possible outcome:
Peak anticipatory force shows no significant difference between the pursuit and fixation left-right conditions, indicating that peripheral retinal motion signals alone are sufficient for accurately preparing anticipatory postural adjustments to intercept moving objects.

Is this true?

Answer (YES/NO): YES